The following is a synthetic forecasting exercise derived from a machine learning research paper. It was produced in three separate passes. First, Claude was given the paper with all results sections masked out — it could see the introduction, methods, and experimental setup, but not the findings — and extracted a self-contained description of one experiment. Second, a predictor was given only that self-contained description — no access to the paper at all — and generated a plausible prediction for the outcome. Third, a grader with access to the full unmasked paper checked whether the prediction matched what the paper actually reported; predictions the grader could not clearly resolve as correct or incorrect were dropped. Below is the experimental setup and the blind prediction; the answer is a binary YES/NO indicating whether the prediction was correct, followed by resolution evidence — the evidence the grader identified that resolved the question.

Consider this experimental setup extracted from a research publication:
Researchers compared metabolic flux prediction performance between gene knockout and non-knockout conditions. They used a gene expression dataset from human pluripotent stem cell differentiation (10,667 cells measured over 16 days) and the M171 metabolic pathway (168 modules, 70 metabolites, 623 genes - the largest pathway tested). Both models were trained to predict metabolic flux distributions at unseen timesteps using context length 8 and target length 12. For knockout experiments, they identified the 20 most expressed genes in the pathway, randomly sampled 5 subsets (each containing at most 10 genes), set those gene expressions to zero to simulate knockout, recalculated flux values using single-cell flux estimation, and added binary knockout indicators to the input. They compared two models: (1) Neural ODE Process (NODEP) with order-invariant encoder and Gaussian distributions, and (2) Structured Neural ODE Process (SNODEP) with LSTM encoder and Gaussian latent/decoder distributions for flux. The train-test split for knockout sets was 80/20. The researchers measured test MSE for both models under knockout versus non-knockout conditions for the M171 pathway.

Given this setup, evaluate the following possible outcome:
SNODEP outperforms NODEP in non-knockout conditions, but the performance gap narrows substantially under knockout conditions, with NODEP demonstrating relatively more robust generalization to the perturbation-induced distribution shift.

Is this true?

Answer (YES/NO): NO